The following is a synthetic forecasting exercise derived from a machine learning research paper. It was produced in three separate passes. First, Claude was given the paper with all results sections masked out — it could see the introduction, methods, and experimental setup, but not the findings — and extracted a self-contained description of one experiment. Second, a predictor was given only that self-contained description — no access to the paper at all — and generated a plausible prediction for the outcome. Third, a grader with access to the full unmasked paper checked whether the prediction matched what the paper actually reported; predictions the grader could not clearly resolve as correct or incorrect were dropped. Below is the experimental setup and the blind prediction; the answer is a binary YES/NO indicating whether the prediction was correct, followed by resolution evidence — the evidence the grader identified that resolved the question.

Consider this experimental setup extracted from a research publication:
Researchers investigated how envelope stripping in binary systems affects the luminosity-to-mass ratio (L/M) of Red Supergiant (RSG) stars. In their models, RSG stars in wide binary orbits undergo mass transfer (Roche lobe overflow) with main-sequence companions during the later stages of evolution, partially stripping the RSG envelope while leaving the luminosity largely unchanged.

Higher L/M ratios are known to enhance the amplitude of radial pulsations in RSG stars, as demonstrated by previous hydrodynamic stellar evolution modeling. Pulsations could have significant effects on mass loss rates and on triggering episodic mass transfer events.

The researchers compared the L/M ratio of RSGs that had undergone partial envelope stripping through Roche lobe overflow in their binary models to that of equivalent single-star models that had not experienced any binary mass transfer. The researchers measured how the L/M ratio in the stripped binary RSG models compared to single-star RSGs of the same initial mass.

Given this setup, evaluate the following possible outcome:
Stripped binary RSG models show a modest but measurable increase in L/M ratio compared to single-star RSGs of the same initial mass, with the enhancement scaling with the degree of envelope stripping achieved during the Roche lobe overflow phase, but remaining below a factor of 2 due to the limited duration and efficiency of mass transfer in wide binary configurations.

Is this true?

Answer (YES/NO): NO